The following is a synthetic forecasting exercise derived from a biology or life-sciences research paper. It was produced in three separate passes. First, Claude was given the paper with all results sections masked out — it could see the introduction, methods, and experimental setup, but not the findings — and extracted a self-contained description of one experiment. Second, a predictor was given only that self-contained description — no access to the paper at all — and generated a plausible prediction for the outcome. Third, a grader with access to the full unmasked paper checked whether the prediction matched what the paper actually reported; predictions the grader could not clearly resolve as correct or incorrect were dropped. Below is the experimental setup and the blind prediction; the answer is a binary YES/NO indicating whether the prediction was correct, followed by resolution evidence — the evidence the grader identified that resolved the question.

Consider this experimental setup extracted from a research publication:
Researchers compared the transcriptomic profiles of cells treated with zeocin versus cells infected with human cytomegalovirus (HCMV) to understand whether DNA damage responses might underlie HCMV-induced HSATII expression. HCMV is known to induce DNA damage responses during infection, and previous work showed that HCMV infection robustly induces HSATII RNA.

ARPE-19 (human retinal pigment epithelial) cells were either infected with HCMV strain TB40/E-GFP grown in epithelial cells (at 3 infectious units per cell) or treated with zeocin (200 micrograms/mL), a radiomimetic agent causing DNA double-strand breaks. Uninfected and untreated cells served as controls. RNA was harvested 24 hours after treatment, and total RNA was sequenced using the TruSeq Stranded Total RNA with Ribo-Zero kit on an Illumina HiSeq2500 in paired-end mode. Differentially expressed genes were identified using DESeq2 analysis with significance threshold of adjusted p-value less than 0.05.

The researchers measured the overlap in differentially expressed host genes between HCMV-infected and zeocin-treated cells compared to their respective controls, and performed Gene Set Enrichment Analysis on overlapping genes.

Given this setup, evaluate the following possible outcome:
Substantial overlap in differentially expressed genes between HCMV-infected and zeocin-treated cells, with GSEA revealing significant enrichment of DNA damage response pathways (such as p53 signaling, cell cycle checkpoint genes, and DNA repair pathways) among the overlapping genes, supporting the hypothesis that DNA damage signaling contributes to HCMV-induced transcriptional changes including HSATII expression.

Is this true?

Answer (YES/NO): NO